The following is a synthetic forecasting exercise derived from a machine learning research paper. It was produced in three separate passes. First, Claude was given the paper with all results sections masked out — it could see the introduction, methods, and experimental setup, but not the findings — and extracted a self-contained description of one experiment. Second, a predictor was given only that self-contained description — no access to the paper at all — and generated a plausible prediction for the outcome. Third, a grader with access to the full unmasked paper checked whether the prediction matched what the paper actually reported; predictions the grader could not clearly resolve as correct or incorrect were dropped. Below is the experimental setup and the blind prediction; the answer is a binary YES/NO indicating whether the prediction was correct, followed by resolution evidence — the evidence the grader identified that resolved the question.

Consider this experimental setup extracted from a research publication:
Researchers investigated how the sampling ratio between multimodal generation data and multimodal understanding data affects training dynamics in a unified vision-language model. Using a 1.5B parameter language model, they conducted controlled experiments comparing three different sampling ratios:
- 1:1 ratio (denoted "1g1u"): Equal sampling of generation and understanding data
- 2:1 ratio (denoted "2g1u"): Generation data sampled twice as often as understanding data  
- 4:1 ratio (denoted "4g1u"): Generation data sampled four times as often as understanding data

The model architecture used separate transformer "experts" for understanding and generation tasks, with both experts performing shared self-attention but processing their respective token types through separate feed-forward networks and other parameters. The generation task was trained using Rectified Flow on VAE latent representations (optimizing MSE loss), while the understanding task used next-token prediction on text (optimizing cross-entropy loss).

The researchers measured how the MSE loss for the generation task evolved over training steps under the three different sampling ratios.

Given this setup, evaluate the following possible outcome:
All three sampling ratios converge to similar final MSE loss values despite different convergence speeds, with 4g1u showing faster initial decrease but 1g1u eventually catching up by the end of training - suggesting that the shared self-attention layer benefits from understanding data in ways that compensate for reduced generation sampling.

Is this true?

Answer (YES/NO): NO